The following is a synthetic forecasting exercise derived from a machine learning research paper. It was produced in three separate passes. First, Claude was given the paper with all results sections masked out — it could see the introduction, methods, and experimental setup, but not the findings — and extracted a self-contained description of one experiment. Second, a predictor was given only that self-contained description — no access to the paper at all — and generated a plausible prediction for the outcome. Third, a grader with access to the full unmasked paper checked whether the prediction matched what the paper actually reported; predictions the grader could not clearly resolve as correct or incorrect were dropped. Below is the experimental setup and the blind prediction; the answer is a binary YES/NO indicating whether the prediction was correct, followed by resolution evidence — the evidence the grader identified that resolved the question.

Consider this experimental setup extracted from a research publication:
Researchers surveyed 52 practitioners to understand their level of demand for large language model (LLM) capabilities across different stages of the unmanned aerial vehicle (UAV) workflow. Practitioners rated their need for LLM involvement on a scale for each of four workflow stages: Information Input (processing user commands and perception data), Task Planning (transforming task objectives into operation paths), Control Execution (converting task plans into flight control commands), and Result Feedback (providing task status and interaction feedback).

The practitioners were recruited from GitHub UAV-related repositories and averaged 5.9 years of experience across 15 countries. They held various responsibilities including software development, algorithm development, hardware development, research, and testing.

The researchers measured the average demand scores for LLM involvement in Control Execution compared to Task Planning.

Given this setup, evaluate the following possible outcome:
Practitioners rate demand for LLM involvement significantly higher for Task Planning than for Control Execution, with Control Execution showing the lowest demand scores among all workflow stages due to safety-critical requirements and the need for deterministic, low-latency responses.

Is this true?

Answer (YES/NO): YES